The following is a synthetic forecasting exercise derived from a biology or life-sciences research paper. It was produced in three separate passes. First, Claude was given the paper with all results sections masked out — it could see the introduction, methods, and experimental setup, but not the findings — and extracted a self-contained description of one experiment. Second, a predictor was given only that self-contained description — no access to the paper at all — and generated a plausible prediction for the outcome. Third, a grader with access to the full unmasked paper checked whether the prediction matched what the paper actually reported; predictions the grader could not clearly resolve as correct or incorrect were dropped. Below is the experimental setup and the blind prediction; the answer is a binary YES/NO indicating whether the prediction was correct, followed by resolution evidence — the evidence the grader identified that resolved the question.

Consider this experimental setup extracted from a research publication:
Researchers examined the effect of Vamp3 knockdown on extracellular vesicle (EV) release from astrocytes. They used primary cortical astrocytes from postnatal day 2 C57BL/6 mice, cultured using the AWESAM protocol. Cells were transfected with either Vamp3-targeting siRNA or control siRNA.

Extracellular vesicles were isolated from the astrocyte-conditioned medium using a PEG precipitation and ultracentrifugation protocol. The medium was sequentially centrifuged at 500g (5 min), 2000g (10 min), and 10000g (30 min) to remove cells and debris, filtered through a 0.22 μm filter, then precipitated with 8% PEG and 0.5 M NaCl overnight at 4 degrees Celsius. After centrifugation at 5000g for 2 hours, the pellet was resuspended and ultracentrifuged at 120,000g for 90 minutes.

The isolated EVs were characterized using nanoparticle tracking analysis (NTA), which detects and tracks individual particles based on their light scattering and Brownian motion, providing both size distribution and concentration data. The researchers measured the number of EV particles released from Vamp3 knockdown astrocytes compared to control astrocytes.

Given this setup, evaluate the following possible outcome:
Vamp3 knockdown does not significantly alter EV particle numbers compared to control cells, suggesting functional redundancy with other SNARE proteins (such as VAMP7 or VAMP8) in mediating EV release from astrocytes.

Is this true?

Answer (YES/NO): NO